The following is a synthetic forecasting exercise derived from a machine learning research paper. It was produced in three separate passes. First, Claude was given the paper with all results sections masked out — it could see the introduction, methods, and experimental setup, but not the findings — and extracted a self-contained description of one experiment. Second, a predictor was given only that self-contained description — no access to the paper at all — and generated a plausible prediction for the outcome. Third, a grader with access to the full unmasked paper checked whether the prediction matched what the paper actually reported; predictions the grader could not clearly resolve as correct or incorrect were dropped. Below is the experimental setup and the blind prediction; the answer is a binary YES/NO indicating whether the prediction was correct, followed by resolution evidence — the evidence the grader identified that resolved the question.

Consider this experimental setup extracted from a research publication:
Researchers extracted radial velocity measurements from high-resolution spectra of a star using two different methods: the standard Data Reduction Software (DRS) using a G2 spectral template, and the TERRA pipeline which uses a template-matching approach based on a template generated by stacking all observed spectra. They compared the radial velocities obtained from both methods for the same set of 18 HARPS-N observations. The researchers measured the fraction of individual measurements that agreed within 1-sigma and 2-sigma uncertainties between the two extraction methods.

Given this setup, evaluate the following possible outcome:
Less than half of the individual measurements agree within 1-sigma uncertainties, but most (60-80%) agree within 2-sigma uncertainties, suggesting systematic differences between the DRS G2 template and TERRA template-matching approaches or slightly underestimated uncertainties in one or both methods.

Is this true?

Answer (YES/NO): NO